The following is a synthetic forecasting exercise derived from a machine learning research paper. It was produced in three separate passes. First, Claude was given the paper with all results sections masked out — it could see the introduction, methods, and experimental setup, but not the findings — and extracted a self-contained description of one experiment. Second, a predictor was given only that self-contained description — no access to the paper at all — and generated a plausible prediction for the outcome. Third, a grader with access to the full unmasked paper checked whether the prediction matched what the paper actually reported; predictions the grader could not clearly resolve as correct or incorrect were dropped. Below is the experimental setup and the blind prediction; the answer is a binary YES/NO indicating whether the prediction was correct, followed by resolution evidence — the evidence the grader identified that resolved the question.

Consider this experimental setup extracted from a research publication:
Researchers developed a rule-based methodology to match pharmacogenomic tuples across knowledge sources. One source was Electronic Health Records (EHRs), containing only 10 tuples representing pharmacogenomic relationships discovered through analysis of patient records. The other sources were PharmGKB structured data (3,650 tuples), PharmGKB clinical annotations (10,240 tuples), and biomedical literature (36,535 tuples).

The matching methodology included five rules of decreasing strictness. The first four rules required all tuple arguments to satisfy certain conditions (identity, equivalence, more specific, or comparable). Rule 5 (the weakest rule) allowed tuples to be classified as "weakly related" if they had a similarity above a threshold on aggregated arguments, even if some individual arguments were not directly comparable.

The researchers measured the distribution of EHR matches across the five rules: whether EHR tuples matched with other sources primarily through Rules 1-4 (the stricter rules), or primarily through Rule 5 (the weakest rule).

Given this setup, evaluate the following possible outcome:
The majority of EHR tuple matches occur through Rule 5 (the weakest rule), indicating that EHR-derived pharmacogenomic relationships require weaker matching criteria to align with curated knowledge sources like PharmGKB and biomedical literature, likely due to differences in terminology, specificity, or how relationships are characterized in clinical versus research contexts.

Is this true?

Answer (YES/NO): YES